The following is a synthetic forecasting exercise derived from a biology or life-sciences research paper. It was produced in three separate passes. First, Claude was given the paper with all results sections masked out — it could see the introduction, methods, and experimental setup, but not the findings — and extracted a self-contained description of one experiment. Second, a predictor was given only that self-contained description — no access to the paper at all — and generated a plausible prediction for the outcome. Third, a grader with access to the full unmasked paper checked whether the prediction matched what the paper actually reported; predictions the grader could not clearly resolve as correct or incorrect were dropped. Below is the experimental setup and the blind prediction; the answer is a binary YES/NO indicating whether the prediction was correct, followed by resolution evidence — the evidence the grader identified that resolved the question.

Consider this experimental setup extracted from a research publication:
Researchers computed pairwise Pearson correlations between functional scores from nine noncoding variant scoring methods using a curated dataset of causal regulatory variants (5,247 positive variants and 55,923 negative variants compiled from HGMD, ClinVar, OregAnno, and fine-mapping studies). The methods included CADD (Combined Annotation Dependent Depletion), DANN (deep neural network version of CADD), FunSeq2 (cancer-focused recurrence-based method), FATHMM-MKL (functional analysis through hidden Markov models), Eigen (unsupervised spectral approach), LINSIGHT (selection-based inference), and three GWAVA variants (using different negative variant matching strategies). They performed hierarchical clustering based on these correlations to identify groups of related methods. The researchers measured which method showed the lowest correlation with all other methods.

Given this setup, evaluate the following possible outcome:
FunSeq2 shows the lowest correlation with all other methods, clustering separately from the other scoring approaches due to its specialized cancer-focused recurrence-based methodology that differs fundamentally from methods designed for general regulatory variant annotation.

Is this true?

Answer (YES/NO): NO